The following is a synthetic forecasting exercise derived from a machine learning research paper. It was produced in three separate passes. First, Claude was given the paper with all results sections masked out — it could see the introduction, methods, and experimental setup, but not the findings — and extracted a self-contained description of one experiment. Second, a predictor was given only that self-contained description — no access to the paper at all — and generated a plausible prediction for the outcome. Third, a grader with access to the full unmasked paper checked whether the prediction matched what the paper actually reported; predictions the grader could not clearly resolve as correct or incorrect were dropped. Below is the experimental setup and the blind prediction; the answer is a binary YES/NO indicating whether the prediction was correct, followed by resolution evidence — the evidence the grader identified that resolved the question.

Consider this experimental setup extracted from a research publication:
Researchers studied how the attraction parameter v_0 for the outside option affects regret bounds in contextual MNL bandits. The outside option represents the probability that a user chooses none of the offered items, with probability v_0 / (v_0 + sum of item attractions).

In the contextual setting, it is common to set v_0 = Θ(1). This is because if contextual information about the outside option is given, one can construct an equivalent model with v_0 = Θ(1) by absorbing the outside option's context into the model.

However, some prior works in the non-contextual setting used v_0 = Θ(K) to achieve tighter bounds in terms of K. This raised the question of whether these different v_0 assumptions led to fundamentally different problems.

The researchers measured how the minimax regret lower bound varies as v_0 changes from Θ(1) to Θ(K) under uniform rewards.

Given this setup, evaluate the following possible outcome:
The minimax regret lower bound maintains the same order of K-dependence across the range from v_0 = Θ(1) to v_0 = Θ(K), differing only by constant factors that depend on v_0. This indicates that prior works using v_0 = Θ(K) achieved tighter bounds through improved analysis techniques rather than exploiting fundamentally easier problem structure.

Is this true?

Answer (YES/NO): NO